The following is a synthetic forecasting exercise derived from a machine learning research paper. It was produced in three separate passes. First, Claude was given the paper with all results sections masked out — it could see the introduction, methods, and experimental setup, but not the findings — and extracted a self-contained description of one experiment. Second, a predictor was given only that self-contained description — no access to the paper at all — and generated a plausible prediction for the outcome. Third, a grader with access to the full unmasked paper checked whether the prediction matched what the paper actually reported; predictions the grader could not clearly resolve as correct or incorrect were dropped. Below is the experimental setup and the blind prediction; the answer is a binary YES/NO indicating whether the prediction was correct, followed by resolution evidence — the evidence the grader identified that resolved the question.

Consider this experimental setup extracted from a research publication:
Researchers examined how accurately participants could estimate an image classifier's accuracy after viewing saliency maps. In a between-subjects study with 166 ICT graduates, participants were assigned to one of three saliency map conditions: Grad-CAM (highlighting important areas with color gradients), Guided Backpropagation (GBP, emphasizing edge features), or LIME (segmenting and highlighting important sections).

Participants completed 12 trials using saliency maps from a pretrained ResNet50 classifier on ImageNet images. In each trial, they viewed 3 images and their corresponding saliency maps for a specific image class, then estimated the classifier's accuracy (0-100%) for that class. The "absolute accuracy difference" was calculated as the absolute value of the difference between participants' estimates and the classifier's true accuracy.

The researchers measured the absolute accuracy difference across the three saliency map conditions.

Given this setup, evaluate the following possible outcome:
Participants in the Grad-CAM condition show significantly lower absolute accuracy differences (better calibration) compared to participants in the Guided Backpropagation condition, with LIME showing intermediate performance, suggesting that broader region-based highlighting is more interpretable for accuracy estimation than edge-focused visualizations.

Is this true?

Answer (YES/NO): NO